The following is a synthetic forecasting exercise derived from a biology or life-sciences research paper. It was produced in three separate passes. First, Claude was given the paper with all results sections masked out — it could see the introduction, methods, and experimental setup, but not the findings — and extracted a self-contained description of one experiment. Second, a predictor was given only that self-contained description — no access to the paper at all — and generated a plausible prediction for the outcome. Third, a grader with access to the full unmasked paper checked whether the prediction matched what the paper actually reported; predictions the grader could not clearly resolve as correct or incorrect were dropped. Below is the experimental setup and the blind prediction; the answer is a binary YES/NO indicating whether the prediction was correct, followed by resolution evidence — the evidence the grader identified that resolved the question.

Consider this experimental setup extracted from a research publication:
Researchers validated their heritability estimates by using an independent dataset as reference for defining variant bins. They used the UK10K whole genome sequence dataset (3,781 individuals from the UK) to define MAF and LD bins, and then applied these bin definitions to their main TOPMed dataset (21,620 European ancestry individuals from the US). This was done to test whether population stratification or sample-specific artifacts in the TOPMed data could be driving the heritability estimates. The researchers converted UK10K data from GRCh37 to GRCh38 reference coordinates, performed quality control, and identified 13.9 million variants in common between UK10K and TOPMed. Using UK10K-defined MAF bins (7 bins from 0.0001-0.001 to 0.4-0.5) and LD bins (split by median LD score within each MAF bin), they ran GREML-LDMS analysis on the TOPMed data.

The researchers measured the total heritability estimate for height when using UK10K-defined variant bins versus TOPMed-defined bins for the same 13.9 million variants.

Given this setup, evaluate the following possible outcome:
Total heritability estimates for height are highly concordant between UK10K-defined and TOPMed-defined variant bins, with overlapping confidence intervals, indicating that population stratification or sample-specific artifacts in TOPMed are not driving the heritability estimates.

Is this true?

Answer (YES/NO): YES